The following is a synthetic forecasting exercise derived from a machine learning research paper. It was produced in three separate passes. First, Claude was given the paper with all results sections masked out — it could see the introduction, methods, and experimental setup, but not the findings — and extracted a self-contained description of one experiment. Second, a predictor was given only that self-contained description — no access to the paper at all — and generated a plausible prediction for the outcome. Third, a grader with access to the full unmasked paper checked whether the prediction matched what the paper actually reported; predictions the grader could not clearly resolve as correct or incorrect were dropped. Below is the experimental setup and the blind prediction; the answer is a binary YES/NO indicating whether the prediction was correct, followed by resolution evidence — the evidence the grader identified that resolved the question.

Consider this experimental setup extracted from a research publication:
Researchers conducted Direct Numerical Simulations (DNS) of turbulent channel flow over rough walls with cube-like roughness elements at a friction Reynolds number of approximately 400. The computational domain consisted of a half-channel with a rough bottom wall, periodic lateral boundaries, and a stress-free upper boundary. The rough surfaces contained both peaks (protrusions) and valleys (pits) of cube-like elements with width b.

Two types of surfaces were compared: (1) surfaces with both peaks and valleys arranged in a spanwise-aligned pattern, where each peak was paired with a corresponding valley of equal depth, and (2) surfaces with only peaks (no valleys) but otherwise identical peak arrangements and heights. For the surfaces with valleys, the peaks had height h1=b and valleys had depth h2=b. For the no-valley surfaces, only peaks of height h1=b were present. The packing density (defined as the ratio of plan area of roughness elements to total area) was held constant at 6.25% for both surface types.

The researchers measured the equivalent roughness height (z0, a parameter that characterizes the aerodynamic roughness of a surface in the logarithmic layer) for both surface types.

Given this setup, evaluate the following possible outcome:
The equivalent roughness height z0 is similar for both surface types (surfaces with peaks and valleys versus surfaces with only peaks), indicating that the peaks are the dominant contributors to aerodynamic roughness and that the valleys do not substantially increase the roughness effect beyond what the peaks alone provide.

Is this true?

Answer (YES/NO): YES